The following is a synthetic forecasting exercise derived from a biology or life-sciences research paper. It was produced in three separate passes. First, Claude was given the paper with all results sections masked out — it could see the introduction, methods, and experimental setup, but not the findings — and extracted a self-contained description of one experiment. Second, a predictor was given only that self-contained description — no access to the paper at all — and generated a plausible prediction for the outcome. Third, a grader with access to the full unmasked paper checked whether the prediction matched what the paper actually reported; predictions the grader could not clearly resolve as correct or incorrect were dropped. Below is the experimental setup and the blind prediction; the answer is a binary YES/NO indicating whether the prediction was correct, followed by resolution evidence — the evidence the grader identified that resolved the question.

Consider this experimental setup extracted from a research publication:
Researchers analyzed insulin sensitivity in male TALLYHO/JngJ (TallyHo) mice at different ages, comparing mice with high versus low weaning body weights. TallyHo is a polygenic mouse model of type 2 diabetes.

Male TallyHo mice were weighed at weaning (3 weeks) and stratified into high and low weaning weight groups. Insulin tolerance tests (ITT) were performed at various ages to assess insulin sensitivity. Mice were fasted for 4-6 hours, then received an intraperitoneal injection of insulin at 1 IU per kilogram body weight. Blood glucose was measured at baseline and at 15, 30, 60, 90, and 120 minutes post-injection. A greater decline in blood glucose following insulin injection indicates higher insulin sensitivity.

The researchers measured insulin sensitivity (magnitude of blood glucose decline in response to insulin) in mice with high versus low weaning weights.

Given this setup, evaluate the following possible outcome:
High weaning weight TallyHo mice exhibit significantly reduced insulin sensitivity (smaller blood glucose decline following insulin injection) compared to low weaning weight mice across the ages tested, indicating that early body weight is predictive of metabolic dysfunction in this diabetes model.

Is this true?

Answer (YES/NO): NO